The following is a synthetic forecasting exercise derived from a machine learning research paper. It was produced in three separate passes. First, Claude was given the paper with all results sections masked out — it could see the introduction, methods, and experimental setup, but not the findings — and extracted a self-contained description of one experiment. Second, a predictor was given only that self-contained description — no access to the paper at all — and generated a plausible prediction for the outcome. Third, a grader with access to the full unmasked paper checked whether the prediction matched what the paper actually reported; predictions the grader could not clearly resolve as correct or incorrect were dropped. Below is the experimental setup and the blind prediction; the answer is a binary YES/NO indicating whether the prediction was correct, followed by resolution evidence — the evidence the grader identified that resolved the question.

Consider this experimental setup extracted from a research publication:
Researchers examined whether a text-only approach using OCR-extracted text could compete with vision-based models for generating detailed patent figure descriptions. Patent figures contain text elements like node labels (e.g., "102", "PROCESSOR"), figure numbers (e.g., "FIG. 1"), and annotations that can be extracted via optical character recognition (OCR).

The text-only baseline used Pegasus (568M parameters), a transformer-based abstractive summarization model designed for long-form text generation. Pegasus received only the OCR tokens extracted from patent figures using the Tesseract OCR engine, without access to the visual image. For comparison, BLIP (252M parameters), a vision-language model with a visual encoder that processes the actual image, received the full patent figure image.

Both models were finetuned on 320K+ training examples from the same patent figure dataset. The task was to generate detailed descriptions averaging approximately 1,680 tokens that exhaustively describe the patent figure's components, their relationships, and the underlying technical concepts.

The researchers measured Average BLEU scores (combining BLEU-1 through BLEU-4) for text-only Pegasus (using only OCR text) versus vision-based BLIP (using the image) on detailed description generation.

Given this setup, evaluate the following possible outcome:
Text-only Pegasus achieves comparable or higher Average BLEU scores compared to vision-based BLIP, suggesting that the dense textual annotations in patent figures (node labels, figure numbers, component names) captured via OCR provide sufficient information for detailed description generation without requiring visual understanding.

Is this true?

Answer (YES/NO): YES